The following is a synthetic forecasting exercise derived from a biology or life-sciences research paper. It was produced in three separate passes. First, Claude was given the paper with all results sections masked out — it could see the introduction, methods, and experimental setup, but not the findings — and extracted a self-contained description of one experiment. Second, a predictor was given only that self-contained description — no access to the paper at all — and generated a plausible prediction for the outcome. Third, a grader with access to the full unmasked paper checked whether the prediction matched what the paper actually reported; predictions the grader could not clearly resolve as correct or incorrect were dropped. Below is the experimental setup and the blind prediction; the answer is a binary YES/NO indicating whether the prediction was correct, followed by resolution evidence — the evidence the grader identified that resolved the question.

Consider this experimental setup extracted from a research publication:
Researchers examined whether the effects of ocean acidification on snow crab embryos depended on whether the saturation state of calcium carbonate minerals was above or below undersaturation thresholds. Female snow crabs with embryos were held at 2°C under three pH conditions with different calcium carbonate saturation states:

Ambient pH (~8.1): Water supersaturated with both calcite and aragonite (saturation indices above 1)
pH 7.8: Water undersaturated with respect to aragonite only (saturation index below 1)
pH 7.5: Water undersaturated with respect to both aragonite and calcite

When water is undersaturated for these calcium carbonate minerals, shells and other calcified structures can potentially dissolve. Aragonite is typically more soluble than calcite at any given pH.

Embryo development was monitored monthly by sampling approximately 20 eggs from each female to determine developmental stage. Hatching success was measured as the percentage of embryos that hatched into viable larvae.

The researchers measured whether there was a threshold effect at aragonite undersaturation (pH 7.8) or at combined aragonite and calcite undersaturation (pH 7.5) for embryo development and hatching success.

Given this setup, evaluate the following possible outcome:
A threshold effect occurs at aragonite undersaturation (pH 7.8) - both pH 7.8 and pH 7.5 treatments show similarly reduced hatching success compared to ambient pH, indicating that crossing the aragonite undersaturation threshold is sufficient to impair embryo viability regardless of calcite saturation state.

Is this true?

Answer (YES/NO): NO